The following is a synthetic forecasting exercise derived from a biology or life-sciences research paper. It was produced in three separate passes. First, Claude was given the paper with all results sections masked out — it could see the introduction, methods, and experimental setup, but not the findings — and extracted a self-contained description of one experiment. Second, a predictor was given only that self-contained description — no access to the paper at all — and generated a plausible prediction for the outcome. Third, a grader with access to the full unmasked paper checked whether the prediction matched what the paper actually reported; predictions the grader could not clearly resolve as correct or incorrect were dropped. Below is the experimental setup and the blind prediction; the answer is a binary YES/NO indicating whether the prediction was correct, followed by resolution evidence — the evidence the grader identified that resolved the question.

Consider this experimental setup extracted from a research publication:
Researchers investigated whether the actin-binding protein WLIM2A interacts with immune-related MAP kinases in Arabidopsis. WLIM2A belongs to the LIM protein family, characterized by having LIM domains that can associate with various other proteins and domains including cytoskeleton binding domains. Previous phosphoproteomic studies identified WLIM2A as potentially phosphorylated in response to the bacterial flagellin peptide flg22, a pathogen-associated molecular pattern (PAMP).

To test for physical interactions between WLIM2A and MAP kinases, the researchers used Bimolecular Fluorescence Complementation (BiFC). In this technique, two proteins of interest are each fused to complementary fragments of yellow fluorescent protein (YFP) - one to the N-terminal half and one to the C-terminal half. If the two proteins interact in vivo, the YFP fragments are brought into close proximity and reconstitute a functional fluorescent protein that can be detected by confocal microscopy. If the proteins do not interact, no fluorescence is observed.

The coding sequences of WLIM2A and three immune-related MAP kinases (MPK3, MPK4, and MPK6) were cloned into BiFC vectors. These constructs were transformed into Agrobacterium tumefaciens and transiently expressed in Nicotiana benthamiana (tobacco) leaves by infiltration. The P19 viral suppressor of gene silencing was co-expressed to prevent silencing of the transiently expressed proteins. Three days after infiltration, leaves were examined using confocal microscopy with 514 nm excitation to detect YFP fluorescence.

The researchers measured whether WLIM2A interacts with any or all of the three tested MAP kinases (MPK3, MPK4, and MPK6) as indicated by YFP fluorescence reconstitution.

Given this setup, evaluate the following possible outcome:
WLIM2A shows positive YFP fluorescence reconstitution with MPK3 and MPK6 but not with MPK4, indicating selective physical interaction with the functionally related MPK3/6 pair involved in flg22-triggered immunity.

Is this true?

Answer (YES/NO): NO